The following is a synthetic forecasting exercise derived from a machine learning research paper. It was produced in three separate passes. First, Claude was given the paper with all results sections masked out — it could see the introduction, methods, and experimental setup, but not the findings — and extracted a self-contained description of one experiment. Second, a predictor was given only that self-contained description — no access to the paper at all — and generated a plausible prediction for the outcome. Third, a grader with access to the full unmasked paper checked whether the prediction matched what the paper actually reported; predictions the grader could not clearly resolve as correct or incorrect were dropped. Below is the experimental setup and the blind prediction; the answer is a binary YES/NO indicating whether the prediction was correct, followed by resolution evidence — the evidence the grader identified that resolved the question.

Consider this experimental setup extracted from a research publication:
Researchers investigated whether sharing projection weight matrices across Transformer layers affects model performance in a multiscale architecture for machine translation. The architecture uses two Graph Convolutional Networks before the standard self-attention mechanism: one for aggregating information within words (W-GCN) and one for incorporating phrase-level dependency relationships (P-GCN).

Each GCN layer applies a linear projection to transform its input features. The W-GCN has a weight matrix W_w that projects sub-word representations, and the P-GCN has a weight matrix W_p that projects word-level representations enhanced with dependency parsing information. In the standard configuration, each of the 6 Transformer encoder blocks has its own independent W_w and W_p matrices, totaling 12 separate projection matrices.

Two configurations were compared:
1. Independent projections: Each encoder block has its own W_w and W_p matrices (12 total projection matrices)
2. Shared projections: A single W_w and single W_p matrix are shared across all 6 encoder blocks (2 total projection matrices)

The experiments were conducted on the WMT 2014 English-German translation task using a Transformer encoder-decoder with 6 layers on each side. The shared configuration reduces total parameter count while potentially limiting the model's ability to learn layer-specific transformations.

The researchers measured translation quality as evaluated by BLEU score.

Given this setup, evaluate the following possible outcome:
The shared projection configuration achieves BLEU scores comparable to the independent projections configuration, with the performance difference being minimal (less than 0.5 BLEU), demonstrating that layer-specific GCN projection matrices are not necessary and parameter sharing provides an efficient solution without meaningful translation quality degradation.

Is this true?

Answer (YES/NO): YES